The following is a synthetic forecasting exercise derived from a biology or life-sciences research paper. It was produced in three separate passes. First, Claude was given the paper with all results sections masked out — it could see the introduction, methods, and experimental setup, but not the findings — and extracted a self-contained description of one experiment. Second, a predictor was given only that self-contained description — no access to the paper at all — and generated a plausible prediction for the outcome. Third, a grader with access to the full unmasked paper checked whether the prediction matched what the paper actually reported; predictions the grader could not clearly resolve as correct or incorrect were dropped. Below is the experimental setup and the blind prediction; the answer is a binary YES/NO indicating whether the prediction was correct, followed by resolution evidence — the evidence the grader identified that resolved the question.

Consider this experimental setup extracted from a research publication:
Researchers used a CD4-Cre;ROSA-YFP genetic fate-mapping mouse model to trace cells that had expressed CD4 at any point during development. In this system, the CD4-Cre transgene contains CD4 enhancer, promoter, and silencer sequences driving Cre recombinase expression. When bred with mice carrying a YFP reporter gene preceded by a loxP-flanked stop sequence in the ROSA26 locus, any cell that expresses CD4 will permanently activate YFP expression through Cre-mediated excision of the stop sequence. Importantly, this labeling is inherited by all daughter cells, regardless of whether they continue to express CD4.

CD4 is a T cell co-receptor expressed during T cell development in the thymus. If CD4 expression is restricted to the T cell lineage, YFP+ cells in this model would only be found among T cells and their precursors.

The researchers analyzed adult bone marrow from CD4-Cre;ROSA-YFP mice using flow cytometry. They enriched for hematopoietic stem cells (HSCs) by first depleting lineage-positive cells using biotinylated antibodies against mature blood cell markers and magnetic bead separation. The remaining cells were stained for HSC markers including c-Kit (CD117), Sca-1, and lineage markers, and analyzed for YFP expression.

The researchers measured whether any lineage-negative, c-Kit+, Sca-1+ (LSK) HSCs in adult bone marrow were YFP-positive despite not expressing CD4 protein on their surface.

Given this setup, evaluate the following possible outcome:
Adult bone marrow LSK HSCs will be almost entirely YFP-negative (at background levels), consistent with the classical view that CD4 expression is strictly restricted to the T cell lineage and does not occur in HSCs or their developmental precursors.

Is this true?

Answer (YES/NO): NO